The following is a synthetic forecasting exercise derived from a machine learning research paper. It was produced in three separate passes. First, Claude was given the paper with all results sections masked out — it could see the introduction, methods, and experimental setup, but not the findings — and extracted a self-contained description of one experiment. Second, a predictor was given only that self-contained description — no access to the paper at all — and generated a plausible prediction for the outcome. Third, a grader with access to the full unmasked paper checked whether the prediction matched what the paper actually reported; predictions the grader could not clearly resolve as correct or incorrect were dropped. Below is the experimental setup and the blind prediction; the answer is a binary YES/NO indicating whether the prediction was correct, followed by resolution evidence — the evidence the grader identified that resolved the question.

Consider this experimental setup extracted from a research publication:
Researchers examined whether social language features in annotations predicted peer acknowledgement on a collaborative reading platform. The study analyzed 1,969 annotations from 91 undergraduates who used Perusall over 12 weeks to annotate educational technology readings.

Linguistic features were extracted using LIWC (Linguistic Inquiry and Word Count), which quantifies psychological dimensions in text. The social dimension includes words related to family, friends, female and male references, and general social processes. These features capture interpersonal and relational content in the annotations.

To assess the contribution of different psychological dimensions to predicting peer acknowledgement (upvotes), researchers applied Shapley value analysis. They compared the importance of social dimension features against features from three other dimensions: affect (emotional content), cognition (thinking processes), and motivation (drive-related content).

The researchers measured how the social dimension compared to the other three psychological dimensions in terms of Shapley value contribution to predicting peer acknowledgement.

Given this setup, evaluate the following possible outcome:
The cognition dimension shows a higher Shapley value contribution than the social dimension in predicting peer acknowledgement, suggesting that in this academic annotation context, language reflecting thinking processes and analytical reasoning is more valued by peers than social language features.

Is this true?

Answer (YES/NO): YES